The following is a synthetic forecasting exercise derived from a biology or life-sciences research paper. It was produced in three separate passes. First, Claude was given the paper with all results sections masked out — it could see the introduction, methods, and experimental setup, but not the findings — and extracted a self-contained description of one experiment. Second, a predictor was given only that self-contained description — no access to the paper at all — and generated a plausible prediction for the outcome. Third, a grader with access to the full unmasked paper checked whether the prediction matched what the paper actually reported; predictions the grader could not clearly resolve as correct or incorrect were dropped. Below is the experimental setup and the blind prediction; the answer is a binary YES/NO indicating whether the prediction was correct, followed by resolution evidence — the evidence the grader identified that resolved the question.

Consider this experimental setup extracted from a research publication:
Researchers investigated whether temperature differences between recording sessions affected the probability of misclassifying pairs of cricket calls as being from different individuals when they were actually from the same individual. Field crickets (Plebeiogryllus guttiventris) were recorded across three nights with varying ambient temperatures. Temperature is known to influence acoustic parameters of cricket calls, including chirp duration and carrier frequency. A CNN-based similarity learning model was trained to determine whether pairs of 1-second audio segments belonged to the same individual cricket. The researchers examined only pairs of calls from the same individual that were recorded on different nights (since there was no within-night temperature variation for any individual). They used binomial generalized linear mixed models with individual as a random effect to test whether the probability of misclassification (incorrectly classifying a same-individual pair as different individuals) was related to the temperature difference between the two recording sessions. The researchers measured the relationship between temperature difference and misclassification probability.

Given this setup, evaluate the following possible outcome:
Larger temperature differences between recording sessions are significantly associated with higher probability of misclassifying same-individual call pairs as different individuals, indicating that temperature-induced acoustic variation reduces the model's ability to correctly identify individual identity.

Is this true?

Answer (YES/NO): YES